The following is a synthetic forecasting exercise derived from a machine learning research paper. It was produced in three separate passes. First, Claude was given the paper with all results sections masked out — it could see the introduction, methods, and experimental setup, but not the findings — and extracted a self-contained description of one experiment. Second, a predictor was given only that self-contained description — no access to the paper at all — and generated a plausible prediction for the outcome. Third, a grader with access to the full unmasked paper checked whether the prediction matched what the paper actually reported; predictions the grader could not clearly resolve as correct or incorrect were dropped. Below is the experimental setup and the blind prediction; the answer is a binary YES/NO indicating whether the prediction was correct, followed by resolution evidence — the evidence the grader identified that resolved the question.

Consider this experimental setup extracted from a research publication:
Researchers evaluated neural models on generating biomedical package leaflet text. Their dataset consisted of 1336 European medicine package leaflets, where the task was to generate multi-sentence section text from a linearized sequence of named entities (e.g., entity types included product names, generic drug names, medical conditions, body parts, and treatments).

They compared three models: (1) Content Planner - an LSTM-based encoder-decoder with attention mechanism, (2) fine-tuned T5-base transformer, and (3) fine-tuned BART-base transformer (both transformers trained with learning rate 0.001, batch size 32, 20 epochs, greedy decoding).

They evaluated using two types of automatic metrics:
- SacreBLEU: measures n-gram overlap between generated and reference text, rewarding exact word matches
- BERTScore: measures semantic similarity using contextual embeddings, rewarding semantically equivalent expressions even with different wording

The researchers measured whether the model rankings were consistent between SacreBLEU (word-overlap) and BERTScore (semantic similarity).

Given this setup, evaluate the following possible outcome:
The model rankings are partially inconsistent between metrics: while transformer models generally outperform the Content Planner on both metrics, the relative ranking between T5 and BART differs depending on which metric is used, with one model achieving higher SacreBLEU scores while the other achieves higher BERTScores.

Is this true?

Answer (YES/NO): NO